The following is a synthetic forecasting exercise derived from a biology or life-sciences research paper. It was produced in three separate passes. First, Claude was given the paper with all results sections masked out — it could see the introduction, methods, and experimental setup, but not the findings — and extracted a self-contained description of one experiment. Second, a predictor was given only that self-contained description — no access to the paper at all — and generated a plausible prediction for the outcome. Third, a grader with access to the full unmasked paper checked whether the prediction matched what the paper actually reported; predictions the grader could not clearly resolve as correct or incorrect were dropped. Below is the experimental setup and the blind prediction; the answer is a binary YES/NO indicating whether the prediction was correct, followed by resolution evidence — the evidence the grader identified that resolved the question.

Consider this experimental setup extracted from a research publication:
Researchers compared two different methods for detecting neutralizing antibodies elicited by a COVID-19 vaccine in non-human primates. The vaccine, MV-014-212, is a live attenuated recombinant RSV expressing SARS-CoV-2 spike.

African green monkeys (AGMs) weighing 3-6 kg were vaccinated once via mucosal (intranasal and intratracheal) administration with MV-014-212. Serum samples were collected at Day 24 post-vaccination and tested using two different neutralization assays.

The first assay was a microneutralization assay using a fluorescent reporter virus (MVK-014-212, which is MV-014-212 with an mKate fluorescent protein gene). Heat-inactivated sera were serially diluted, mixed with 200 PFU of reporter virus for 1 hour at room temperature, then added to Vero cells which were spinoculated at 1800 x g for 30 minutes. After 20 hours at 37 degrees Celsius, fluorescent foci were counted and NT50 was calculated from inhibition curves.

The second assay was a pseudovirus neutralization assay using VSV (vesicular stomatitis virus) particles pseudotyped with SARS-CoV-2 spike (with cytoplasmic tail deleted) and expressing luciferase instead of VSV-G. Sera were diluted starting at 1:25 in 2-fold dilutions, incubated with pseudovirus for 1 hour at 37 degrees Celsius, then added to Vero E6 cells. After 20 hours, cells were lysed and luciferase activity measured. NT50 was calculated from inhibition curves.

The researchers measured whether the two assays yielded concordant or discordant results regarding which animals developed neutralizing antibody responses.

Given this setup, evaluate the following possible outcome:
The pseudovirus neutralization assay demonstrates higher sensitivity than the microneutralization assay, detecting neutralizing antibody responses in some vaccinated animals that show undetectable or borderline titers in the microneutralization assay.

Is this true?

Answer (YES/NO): NO